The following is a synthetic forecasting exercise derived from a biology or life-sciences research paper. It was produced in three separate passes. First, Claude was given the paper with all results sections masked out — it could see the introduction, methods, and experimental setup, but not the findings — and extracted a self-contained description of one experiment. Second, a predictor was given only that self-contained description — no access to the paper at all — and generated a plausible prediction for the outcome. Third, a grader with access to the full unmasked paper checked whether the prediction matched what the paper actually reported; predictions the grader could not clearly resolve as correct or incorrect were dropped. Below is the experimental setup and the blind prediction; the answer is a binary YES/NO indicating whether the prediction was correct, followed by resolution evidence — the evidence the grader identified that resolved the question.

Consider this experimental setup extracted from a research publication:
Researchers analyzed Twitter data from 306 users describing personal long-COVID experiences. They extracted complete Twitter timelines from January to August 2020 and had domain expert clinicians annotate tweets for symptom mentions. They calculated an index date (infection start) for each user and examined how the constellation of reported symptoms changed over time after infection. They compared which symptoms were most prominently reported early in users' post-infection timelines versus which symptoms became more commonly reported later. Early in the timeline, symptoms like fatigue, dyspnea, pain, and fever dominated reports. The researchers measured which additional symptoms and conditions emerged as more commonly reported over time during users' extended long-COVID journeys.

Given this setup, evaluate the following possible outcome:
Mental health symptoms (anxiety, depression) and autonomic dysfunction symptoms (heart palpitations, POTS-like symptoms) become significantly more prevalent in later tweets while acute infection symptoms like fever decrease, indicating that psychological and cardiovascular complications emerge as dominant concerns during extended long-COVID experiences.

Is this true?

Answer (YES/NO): NO